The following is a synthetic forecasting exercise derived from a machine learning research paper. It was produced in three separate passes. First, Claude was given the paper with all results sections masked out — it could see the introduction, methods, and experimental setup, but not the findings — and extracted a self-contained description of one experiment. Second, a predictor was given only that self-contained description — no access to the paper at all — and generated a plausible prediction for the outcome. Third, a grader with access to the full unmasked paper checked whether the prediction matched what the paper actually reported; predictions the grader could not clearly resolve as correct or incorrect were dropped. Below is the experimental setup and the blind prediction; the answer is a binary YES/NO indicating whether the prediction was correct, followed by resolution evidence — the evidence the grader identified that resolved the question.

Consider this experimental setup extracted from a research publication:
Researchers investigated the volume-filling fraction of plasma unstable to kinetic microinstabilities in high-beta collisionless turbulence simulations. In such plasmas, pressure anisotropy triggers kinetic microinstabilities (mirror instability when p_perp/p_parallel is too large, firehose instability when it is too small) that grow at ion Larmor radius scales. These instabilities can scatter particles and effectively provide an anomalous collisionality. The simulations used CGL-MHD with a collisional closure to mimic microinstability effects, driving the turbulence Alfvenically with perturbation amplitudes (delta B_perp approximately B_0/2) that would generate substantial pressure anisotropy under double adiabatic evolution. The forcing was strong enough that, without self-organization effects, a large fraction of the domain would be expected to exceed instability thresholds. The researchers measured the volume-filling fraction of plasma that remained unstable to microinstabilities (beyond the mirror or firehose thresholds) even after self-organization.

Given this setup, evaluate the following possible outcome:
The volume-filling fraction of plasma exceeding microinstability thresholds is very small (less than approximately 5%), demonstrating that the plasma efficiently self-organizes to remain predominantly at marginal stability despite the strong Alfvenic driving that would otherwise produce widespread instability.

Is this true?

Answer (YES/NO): YES